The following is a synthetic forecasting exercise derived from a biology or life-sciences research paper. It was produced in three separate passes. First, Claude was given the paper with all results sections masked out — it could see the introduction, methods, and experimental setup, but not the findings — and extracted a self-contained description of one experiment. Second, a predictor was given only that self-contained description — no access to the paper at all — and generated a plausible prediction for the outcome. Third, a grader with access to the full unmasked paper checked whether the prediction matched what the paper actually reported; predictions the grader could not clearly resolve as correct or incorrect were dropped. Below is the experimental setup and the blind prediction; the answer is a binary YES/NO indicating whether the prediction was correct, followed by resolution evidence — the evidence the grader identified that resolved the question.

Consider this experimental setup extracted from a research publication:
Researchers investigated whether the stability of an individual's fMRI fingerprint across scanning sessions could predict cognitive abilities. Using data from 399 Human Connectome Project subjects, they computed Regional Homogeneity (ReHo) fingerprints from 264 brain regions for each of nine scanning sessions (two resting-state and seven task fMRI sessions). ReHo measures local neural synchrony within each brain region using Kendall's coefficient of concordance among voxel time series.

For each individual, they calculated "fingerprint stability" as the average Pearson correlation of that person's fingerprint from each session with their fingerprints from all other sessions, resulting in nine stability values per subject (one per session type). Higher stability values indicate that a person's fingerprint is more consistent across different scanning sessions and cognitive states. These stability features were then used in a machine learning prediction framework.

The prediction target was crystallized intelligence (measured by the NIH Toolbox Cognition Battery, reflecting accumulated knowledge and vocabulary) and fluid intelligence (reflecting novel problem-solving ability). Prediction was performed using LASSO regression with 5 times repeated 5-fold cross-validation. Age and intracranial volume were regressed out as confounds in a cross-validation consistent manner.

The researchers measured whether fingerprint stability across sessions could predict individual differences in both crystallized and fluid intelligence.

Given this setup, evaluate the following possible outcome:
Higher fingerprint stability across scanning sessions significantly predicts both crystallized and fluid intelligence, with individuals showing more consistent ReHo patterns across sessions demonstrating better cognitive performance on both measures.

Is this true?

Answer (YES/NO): NO